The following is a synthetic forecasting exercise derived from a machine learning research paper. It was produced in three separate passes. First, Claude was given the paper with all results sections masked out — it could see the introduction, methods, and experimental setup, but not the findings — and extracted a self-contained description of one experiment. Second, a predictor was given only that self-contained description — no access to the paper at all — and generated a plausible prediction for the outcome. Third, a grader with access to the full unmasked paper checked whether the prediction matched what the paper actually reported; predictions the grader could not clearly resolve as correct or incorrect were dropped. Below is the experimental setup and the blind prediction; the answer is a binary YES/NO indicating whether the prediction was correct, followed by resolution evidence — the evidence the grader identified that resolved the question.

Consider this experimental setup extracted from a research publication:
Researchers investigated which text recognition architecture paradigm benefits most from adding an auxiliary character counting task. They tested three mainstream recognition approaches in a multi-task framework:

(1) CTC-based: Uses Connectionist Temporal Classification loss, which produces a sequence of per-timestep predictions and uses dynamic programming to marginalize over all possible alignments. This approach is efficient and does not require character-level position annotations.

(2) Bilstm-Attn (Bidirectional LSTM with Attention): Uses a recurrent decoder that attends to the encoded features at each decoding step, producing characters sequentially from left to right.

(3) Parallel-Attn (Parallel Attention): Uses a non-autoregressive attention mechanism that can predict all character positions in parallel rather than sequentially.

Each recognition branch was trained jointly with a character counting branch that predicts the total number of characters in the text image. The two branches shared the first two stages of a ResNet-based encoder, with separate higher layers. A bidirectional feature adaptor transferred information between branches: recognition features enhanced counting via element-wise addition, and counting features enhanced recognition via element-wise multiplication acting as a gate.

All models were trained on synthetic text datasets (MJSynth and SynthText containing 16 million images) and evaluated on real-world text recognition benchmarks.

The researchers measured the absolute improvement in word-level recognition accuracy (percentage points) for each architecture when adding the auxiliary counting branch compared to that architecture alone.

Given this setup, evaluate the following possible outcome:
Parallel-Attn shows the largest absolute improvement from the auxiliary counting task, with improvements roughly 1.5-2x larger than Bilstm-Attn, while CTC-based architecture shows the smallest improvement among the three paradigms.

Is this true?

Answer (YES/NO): NO